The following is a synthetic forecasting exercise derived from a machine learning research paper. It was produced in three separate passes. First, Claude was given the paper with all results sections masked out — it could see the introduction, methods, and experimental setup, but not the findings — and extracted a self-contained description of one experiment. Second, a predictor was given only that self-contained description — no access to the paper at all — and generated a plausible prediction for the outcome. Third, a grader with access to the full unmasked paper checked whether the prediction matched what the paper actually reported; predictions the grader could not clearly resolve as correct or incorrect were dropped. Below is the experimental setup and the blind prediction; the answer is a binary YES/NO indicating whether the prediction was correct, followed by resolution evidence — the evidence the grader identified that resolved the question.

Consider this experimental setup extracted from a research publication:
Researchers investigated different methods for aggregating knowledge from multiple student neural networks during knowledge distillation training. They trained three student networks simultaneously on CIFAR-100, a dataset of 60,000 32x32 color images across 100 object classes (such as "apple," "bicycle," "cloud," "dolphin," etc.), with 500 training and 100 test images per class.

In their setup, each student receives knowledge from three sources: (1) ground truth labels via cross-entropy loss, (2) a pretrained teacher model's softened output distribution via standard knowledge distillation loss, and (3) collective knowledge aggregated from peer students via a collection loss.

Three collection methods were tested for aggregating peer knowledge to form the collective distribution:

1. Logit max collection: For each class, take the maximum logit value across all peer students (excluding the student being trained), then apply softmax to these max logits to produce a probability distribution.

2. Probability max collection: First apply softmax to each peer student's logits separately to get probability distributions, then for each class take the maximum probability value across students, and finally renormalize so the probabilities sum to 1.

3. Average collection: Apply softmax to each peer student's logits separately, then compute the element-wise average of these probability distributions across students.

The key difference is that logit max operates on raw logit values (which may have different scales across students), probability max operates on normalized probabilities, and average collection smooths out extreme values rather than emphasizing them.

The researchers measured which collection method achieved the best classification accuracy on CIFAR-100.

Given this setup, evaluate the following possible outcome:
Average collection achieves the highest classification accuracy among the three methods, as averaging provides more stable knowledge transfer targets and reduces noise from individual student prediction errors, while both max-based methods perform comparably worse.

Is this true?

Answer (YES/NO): NO